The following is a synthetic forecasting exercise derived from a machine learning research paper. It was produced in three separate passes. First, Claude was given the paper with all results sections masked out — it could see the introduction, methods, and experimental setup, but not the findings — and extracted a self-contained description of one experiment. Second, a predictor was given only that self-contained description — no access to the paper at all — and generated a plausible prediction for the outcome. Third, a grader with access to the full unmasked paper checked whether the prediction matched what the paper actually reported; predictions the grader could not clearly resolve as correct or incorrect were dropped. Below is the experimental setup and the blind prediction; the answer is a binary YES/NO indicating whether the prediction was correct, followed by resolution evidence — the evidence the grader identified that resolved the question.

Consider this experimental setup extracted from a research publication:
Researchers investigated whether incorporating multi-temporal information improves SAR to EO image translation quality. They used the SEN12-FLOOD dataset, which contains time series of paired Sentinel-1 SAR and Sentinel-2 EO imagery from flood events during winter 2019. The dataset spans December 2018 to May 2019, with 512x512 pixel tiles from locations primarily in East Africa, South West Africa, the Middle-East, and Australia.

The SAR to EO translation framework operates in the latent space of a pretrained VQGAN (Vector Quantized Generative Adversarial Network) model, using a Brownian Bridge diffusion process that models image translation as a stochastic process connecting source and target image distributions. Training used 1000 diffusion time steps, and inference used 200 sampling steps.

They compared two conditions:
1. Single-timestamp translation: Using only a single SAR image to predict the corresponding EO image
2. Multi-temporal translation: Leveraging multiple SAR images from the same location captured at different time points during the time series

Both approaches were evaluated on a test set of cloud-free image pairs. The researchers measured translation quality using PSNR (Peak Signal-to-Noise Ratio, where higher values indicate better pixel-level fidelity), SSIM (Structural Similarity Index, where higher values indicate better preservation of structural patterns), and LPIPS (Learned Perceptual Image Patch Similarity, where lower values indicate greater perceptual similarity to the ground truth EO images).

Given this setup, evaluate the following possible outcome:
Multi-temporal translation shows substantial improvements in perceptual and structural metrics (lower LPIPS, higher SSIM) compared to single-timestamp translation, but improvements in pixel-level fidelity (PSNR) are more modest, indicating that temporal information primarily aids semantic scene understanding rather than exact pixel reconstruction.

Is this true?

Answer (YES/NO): NO